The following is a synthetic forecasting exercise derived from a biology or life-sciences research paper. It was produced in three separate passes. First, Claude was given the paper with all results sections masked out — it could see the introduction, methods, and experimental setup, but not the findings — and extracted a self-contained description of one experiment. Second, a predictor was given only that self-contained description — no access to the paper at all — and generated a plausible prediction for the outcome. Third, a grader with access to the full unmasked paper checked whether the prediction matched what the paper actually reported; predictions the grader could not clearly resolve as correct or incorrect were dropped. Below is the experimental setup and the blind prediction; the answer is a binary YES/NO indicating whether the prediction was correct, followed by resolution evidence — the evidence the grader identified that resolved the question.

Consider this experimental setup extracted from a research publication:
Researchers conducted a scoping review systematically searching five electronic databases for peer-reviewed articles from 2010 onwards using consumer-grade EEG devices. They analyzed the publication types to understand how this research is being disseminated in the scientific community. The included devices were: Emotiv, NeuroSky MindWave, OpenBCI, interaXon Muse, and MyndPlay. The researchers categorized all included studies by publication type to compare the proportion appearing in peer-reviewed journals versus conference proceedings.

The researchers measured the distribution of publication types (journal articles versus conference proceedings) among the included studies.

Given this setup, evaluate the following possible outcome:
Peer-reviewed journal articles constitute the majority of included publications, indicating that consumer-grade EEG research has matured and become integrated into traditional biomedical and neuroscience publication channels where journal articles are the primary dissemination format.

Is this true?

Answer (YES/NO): YES